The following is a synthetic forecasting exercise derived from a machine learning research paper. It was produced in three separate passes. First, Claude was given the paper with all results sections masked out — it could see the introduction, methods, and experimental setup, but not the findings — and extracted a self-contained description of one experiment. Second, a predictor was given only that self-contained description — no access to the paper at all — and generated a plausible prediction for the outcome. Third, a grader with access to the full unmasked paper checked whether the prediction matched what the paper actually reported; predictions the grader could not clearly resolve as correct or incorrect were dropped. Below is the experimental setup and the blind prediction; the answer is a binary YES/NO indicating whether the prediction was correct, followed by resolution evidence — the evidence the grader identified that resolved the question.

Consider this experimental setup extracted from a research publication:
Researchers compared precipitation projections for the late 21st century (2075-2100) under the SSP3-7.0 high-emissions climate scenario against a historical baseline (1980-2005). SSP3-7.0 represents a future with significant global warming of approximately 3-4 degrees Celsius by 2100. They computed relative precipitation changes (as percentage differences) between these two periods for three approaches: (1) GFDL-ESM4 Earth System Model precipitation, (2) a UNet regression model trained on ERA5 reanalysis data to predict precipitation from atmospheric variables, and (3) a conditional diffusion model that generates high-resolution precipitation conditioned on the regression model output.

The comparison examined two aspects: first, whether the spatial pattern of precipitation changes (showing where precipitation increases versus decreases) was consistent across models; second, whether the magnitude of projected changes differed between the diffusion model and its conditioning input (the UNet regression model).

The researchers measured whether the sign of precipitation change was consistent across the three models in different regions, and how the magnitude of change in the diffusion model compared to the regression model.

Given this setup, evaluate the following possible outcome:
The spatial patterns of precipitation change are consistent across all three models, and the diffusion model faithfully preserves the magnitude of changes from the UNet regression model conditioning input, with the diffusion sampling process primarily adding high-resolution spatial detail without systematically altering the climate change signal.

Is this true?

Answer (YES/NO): NO